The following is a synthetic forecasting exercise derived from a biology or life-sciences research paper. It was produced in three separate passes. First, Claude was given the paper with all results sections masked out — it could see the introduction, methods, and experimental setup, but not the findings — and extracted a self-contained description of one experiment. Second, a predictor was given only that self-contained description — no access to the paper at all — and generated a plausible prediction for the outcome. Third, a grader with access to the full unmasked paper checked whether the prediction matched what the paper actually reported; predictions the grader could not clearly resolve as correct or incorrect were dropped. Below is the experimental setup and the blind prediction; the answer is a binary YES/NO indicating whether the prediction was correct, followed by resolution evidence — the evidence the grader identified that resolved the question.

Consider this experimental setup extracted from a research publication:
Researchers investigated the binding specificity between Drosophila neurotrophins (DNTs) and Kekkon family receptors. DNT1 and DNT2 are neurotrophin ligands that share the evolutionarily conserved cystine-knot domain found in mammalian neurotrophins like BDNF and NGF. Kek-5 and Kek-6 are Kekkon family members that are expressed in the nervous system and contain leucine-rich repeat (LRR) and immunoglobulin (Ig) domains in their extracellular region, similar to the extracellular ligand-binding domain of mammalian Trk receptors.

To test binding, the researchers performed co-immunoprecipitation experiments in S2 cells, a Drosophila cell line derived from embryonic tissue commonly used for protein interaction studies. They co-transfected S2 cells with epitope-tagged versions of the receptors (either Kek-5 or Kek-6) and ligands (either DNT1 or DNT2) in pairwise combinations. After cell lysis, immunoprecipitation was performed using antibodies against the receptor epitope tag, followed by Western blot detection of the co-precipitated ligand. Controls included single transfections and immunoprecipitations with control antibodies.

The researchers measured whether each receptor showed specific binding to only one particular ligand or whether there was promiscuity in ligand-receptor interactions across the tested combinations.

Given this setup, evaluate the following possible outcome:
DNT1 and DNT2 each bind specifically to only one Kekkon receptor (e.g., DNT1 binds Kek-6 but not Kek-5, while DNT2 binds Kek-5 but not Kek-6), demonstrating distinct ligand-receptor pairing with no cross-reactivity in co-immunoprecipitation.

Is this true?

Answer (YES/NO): NO